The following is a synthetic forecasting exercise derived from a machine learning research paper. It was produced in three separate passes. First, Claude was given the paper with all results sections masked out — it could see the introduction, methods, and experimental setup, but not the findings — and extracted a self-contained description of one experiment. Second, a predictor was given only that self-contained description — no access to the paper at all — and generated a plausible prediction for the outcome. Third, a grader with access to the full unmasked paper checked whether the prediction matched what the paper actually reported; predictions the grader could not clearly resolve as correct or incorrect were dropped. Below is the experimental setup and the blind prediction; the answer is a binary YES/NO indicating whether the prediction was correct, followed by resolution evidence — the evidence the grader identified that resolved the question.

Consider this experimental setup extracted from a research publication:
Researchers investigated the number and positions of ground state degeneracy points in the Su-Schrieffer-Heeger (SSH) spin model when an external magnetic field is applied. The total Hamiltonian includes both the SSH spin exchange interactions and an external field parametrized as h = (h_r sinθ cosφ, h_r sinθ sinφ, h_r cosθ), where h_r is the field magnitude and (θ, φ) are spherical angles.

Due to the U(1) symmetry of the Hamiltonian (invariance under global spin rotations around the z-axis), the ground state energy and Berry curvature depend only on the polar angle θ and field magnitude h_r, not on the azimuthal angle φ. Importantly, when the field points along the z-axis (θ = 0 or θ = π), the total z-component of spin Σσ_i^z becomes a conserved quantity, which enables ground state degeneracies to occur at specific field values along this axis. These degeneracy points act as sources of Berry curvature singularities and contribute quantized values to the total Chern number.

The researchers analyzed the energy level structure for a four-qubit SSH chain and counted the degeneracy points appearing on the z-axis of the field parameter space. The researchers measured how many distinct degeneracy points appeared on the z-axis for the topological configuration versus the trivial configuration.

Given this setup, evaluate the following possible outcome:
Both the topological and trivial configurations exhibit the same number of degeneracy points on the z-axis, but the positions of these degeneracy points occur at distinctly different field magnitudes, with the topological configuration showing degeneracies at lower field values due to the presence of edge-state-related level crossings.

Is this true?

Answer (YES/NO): NO